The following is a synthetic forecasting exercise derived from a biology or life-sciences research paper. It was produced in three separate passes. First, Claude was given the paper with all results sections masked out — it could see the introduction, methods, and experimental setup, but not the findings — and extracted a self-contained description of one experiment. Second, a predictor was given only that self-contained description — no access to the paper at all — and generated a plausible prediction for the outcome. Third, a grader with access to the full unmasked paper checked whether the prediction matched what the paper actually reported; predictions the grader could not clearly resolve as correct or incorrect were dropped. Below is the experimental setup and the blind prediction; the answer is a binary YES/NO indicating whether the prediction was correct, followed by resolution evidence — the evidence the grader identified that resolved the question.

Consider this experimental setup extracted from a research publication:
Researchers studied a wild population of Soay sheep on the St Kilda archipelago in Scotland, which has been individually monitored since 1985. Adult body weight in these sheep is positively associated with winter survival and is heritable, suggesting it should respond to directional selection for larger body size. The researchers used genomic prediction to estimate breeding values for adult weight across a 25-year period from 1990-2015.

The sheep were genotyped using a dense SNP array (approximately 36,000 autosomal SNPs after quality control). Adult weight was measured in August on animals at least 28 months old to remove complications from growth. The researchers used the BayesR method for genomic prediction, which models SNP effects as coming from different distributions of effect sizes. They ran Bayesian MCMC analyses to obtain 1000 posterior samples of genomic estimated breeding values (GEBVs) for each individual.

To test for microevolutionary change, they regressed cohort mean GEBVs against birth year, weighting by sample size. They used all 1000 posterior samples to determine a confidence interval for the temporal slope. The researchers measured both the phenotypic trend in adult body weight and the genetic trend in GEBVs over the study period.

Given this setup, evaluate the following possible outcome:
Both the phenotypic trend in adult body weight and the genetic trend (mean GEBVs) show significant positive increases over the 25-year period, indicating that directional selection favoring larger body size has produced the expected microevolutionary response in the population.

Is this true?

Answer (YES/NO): NO